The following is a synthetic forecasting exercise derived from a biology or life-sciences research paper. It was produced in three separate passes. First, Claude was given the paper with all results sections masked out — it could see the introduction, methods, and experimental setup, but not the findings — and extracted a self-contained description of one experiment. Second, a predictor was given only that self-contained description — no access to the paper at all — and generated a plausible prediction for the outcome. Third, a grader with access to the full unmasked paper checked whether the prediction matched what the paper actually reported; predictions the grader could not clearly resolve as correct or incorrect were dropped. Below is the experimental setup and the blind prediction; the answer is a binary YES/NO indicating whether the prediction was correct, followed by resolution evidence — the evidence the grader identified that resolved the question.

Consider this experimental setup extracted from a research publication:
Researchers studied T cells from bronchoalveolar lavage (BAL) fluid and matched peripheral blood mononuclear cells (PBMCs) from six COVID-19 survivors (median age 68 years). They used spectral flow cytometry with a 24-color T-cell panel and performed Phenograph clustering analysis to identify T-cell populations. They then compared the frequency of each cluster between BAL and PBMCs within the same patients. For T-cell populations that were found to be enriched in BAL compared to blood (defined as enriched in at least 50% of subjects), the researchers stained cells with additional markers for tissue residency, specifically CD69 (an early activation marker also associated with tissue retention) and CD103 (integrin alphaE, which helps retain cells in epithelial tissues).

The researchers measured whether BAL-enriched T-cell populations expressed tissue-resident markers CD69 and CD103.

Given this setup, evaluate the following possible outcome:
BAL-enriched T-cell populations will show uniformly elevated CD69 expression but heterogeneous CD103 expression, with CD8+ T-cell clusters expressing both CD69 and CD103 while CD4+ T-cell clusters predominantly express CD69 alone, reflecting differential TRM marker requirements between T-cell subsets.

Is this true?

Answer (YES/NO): NO